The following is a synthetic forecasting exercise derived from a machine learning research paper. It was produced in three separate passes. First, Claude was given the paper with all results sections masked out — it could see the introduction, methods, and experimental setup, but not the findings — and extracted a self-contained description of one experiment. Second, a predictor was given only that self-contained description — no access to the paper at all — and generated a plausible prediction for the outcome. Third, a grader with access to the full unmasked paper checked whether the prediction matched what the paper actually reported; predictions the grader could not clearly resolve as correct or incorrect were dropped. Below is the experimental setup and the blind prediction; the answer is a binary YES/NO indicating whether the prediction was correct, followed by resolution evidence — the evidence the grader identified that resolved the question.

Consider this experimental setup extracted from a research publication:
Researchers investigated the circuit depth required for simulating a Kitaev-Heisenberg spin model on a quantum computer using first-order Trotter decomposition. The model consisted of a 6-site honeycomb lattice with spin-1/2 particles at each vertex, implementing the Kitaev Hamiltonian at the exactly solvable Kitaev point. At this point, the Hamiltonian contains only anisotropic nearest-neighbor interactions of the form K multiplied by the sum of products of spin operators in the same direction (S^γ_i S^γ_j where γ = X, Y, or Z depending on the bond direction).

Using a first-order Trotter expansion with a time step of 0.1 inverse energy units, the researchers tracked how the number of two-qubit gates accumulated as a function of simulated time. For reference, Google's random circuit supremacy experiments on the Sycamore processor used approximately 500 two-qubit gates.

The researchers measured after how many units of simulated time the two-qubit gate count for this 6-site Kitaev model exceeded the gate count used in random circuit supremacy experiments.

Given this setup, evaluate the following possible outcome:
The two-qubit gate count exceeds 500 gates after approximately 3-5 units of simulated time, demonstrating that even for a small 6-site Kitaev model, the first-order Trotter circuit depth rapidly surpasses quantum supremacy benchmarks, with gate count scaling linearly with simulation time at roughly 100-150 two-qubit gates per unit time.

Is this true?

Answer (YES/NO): NO